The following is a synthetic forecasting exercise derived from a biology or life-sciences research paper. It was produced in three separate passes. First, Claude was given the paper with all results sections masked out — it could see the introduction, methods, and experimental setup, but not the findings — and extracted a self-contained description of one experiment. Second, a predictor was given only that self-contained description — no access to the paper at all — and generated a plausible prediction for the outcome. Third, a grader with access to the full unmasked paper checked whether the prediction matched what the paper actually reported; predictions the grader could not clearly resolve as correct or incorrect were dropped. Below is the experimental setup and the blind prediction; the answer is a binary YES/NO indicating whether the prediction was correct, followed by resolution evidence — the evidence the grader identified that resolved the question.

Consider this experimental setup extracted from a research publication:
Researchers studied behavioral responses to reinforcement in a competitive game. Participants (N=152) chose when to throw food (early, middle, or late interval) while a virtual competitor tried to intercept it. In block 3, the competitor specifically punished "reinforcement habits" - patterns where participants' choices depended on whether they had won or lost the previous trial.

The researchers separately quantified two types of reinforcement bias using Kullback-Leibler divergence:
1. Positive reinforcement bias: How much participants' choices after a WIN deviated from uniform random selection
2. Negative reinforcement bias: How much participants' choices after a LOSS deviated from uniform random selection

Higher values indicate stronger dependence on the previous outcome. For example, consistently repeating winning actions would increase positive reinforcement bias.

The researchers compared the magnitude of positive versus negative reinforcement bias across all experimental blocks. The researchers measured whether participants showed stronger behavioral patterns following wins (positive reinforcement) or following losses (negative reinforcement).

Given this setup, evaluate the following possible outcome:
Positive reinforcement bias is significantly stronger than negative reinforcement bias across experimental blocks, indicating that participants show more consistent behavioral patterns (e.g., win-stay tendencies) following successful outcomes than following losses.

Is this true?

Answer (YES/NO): NO